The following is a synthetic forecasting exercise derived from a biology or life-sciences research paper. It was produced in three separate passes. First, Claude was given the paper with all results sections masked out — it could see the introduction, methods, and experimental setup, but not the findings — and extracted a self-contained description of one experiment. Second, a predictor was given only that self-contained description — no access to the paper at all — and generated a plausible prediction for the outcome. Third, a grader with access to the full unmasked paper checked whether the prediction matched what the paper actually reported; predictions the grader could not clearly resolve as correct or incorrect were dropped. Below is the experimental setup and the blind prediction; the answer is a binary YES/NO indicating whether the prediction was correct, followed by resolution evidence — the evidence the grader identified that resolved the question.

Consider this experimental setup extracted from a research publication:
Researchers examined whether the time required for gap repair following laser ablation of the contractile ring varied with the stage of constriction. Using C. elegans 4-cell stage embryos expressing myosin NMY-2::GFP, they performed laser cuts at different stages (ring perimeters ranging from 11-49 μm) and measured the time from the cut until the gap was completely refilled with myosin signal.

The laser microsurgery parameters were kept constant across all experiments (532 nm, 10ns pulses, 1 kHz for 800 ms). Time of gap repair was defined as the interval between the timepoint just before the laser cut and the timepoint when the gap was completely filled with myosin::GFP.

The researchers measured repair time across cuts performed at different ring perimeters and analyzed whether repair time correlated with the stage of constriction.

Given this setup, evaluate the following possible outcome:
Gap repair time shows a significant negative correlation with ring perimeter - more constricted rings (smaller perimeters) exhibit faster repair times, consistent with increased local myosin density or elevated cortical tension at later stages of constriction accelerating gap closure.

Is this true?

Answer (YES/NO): NO